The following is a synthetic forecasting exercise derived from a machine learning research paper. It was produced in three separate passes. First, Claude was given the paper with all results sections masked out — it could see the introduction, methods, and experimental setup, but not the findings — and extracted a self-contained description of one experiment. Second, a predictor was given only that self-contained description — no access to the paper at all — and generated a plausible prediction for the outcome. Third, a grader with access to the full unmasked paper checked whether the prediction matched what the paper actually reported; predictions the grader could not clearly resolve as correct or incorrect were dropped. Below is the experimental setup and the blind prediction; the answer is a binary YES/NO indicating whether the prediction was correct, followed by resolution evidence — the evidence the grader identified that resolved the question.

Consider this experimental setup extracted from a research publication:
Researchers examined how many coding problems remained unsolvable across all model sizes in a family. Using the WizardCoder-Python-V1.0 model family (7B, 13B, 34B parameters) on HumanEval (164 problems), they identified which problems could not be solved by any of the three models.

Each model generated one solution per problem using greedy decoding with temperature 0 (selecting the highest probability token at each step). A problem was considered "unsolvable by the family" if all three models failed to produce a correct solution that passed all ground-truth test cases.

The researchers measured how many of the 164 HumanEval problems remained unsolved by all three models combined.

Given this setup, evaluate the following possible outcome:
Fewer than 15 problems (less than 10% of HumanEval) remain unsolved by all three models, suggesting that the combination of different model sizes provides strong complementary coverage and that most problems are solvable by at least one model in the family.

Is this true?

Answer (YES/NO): NO